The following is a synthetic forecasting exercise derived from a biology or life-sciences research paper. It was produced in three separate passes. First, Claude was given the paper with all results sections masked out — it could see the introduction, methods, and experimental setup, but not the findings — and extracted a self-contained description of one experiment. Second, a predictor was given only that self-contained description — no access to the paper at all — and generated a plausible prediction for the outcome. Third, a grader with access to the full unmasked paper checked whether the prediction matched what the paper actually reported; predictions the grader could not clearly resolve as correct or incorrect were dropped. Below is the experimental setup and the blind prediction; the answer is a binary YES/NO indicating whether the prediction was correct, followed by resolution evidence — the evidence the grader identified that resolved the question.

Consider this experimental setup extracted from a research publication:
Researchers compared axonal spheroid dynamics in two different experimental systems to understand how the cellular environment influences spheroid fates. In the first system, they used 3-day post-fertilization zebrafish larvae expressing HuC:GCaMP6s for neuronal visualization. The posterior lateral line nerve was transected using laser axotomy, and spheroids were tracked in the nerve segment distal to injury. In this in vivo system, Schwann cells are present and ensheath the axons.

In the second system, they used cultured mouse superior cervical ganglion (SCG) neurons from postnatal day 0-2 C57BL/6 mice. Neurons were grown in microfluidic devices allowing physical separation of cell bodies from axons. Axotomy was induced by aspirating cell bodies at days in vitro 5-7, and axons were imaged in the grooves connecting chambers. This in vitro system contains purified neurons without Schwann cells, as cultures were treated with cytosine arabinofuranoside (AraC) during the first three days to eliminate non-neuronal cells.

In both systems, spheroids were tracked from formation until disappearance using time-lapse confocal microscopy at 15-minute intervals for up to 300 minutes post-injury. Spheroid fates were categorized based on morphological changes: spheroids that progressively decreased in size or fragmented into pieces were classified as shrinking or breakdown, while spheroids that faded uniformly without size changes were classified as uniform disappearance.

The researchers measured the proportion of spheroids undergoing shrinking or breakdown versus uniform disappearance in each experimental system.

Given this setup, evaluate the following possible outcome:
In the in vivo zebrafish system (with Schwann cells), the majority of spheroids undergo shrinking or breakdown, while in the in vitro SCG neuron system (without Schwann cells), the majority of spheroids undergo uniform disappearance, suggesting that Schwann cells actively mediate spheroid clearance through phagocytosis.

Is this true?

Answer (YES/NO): YES